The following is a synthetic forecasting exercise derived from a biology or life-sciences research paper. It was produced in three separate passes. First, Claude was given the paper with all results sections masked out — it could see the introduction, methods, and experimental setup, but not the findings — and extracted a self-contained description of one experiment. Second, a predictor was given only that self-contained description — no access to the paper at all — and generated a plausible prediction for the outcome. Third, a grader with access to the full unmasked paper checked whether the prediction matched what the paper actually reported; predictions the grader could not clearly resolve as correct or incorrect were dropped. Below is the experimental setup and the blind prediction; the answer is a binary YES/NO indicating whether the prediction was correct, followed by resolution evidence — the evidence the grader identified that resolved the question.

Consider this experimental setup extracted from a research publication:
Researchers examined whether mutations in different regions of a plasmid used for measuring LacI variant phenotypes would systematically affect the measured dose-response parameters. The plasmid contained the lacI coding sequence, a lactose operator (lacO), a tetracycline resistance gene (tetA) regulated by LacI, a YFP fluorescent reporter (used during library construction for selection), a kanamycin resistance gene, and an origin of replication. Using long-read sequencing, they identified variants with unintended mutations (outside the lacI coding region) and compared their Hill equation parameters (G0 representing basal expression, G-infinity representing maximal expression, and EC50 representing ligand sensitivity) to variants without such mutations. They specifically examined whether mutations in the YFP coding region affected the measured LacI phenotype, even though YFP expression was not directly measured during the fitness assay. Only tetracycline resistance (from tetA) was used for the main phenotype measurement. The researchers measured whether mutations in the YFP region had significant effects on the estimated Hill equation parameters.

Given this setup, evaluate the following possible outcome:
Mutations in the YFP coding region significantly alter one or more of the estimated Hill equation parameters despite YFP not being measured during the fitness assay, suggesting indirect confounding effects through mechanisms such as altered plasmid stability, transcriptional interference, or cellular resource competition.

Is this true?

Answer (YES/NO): YES